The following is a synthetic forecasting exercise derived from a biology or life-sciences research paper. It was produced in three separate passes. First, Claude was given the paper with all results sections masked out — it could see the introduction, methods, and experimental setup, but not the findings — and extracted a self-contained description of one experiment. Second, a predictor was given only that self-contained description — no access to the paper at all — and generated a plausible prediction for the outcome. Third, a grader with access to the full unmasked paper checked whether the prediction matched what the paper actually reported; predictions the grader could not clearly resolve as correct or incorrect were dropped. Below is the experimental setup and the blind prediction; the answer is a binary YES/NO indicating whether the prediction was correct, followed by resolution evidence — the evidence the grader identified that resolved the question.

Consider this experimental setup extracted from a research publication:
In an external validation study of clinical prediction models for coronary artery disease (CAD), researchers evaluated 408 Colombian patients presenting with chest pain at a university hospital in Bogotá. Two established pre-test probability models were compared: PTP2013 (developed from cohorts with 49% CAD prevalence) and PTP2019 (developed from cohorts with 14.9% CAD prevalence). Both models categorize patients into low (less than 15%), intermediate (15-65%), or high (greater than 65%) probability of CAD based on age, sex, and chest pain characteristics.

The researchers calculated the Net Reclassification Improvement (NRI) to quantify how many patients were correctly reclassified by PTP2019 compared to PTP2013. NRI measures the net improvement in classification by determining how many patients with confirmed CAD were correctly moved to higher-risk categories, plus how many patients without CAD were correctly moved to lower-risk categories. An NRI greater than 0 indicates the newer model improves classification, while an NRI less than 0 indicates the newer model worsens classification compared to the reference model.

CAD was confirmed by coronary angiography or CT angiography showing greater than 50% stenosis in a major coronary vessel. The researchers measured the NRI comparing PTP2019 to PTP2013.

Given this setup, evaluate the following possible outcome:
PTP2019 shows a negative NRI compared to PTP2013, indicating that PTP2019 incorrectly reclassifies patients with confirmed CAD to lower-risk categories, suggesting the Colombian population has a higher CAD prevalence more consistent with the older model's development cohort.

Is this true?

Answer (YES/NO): NO